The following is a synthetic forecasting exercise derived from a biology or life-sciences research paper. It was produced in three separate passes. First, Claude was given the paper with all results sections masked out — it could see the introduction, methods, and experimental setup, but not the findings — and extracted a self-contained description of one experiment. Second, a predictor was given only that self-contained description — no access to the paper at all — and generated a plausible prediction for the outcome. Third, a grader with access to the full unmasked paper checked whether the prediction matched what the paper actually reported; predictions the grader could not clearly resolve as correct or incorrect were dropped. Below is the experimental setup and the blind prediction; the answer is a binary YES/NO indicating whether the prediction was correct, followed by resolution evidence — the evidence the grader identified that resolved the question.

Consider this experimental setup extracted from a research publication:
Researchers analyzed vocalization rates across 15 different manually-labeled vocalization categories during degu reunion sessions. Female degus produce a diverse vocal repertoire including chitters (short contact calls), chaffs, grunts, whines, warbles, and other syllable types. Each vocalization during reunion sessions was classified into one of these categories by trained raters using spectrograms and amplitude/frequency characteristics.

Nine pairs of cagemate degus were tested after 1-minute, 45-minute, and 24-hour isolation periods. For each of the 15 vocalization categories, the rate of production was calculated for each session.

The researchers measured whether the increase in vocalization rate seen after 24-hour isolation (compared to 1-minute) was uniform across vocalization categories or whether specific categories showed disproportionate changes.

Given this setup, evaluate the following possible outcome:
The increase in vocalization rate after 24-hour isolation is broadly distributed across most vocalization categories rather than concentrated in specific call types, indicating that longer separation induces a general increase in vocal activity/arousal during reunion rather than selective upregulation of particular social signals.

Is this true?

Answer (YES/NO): YES